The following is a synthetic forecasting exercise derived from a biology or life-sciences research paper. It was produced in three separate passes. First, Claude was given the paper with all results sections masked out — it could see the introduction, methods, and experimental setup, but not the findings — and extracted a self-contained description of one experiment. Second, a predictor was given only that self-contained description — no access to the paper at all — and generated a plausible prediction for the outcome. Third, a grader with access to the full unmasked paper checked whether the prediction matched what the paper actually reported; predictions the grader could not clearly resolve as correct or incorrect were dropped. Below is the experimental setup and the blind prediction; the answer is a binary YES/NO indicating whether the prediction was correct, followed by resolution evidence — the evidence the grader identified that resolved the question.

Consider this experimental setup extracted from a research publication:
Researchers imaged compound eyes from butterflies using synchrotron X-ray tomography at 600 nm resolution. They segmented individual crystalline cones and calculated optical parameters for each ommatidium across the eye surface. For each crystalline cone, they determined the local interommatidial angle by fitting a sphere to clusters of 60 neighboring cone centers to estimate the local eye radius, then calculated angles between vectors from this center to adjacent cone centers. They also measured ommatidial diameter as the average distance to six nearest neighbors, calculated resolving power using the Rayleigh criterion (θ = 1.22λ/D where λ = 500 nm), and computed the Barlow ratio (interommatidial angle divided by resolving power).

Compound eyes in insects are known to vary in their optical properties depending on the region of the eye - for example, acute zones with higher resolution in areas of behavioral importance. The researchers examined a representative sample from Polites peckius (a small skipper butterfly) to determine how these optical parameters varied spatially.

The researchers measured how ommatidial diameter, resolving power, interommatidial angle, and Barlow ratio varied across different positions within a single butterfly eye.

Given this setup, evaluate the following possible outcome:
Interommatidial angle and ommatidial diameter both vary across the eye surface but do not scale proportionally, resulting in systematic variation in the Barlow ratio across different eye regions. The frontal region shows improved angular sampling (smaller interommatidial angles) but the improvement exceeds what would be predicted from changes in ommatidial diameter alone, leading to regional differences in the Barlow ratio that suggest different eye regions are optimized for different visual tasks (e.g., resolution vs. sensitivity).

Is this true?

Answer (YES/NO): NO